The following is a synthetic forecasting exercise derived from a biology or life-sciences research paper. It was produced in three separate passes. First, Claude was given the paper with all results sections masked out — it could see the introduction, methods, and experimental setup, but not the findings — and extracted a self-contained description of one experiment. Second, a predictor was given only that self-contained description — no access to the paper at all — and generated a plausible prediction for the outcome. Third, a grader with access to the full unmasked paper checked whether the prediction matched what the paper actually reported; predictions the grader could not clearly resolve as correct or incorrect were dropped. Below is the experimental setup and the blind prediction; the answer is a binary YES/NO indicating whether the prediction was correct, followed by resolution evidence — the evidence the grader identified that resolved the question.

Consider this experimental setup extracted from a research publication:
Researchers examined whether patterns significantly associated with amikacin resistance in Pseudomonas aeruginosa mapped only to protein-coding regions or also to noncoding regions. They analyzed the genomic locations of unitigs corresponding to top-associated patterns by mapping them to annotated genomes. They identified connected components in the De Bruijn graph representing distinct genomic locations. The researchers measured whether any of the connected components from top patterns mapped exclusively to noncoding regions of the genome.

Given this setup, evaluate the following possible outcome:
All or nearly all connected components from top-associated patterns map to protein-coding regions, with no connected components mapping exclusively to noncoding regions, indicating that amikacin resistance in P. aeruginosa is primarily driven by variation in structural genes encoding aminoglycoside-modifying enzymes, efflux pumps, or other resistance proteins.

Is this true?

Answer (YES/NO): NO